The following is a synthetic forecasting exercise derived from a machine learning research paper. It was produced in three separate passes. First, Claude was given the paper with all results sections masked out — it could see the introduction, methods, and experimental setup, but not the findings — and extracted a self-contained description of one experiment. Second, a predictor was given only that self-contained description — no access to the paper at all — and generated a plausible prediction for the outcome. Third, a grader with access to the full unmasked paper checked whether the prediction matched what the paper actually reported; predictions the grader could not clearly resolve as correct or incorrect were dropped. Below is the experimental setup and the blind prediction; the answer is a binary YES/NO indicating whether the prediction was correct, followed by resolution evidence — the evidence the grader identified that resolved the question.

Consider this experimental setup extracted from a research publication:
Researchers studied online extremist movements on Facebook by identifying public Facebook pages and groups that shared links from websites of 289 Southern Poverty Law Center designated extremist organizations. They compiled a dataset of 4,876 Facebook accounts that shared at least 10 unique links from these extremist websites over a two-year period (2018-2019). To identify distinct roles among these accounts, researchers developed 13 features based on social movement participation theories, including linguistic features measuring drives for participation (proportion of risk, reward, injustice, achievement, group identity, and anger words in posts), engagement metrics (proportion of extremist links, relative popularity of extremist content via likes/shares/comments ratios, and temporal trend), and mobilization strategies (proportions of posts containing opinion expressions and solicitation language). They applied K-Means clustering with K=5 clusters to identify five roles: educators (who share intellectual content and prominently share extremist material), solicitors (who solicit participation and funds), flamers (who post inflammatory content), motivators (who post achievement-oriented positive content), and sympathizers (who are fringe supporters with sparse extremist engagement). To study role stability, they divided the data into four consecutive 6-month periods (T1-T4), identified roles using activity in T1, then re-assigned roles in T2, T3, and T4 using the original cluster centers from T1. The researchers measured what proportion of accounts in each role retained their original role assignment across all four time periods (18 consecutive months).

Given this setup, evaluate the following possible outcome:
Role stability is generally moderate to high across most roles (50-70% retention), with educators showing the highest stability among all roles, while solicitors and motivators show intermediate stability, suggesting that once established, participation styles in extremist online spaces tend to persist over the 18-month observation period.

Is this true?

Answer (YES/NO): NO